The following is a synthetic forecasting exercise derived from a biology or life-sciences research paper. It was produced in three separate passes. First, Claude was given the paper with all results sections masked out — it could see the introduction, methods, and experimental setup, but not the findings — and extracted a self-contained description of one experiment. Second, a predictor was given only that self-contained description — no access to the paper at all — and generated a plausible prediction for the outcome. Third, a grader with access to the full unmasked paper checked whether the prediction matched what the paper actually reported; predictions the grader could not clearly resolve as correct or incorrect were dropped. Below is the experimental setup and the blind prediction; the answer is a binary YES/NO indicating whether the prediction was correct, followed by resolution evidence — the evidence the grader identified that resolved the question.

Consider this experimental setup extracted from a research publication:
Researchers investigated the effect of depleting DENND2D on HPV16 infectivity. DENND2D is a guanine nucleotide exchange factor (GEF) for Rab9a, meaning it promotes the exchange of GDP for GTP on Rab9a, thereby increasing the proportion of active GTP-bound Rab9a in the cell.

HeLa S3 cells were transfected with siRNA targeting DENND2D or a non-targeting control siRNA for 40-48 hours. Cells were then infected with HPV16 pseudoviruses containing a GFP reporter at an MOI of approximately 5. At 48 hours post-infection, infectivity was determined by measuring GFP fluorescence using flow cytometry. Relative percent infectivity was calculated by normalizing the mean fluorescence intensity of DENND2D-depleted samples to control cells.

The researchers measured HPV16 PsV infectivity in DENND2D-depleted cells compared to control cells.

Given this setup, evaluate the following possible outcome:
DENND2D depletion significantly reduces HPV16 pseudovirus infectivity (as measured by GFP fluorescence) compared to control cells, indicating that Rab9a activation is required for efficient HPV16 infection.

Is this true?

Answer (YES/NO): NO